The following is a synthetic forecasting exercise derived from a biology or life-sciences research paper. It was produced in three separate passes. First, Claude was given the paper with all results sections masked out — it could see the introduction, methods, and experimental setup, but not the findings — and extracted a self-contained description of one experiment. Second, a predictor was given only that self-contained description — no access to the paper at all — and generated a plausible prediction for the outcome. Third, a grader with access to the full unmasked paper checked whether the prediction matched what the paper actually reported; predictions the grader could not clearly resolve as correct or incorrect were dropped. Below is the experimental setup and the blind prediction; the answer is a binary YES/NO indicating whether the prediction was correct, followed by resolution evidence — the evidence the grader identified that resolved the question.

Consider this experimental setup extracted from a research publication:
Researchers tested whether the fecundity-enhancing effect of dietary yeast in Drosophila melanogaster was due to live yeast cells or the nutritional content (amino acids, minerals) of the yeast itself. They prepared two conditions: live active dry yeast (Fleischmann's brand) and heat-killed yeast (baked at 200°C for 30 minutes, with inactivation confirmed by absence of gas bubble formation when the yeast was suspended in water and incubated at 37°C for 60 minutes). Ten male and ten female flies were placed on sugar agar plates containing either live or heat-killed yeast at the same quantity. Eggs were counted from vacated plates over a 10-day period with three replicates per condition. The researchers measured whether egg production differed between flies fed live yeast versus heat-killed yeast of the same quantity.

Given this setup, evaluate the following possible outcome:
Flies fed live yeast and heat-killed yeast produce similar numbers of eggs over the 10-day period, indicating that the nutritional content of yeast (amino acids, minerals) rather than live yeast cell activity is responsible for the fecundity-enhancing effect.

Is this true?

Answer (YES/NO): NO